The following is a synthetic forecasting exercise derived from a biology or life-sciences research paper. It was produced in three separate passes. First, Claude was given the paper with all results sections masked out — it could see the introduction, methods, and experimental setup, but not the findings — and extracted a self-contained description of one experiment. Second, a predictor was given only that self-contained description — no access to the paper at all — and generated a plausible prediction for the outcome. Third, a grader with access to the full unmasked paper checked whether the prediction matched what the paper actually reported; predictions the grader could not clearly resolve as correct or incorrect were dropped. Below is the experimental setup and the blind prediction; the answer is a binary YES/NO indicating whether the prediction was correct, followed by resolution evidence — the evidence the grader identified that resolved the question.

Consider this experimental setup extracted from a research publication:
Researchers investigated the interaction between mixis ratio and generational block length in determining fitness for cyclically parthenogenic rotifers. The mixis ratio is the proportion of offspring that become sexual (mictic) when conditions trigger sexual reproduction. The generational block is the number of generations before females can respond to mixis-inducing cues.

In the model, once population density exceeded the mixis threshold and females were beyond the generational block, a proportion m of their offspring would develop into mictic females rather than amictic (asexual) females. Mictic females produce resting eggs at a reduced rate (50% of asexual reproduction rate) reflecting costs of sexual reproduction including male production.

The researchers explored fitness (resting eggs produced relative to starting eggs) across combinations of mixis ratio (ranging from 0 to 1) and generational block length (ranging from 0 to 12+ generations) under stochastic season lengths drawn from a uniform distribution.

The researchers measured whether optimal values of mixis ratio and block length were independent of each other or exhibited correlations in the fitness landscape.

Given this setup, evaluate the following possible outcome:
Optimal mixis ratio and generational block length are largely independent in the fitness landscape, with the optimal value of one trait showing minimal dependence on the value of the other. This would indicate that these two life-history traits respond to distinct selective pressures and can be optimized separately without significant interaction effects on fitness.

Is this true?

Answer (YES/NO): NO